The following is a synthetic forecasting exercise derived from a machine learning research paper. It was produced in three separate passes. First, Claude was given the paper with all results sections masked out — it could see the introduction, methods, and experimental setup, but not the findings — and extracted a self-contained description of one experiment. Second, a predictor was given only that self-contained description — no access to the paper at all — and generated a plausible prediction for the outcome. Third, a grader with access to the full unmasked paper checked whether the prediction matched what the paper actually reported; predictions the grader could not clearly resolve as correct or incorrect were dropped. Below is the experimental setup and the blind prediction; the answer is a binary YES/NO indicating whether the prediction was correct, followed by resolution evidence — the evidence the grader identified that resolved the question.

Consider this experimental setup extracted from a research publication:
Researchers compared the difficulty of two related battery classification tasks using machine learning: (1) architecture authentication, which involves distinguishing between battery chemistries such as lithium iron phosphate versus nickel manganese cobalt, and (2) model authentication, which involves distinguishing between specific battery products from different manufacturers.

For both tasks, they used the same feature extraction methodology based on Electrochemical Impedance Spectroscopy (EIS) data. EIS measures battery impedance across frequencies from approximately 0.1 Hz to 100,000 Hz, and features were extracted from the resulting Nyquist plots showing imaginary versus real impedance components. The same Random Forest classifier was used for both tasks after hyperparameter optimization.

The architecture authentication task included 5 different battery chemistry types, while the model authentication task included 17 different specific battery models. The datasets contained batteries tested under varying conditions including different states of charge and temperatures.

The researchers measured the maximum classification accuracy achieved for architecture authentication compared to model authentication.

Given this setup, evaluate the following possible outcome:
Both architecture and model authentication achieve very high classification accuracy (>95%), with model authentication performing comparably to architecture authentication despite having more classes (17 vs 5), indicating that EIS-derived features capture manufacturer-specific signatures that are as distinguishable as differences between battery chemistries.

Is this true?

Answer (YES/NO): NO